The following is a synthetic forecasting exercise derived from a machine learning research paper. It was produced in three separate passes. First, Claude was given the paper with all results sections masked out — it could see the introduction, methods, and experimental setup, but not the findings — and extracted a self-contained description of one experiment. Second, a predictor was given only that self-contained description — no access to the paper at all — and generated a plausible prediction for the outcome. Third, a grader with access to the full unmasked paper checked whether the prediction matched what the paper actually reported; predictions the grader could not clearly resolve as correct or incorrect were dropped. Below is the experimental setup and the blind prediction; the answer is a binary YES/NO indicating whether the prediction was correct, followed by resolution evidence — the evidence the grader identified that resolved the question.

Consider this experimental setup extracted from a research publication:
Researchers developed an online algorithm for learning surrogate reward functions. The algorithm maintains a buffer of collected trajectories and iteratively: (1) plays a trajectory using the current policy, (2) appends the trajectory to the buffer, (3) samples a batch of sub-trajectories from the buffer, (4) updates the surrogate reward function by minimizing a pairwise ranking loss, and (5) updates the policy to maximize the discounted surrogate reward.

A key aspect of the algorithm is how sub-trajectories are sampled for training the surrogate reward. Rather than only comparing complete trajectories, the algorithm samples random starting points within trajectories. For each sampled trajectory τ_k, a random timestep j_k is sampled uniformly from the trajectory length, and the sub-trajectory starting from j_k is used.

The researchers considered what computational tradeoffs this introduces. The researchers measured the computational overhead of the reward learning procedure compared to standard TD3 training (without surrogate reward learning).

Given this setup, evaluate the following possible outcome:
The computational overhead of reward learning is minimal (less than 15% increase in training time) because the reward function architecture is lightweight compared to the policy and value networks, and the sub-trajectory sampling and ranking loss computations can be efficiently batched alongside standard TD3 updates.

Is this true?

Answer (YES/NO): NO